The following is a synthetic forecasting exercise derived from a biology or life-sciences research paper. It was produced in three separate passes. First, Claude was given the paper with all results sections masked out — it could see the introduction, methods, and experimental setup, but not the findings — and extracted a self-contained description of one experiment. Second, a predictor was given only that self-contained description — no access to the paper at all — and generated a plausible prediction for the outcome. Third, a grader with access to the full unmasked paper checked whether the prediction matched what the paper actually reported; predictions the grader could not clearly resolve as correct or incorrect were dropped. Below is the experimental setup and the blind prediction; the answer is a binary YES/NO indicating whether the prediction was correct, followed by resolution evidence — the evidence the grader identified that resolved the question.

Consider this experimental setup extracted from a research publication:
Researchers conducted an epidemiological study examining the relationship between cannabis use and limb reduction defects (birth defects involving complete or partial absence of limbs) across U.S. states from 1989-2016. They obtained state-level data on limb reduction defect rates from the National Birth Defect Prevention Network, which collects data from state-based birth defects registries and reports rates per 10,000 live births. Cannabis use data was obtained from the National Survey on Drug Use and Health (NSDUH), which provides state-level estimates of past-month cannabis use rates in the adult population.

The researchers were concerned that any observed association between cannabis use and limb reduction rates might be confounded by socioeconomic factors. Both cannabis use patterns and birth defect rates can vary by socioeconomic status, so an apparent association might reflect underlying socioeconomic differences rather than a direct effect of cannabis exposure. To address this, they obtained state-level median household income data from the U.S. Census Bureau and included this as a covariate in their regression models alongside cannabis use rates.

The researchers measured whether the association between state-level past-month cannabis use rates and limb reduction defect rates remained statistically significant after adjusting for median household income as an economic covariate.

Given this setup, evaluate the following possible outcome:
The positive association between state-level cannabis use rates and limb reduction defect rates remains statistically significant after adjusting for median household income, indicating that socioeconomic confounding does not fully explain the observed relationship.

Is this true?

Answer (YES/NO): YES